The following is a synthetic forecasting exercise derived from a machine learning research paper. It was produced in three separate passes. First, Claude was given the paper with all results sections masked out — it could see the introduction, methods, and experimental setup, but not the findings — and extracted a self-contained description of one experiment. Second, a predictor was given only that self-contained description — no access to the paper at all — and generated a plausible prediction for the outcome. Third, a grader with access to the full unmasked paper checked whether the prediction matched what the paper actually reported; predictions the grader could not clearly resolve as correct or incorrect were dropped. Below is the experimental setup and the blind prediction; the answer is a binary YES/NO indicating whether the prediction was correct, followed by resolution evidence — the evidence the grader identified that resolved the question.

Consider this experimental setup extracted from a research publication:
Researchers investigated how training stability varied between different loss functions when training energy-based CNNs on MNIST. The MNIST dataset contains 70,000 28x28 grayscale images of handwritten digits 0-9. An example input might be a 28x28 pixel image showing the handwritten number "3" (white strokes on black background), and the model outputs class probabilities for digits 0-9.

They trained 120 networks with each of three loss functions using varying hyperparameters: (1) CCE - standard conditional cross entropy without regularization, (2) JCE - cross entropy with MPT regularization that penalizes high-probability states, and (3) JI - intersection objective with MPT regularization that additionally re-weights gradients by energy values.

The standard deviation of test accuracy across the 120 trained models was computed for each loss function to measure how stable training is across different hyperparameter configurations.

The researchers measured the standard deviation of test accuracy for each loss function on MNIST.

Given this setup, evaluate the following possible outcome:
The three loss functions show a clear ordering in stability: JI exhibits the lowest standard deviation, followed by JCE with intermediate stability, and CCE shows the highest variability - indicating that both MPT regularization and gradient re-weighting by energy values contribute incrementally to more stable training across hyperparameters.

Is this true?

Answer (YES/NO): NO